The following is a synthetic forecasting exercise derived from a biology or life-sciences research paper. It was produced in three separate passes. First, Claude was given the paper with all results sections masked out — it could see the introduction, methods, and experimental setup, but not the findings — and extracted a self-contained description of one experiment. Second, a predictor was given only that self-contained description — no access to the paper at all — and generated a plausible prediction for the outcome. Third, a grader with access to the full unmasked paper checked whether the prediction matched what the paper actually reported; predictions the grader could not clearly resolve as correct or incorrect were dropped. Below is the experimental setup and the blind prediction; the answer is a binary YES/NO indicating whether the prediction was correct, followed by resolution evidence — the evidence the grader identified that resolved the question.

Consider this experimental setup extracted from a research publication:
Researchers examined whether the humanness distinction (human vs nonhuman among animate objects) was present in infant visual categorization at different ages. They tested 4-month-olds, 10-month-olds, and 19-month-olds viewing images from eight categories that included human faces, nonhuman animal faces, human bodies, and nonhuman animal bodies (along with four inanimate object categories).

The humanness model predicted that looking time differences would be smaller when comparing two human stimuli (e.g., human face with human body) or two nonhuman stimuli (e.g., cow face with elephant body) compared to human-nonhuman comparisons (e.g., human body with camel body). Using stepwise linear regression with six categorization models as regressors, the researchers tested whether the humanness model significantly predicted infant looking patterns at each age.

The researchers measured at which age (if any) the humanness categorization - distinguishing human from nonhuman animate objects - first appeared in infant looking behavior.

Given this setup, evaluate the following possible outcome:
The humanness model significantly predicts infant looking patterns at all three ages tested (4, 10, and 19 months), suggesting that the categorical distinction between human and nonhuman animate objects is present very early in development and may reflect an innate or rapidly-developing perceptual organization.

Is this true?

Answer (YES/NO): NO